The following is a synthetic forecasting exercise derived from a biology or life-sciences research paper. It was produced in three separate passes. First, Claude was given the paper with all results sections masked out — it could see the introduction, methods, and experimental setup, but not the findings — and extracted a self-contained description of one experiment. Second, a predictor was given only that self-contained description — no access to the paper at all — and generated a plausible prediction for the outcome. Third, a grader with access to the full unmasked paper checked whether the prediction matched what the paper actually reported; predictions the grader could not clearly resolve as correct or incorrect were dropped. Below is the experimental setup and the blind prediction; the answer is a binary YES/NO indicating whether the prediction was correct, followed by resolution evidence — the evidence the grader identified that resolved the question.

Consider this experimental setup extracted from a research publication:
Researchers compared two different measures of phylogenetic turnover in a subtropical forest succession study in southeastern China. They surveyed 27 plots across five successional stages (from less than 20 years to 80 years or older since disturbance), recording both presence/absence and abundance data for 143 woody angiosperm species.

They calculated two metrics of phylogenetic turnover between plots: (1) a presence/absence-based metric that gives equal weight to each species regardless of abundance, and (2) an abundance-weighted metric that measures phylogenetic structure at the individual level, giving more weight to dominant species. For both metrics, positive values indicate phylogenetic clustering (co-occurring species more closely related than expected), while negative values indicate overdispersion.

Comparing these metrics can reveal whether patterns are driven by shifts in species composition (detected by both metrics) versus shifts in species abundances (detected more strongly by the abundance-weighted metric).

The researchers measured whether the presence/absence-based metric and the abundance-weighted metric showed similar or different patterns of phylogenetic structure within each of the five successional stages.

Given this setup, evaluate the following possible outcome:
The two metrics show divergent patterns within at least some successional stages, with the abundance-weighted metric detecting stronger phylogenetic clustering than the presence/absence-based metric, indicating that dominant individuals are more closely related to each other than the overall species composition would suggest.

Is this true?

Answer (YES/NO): NO